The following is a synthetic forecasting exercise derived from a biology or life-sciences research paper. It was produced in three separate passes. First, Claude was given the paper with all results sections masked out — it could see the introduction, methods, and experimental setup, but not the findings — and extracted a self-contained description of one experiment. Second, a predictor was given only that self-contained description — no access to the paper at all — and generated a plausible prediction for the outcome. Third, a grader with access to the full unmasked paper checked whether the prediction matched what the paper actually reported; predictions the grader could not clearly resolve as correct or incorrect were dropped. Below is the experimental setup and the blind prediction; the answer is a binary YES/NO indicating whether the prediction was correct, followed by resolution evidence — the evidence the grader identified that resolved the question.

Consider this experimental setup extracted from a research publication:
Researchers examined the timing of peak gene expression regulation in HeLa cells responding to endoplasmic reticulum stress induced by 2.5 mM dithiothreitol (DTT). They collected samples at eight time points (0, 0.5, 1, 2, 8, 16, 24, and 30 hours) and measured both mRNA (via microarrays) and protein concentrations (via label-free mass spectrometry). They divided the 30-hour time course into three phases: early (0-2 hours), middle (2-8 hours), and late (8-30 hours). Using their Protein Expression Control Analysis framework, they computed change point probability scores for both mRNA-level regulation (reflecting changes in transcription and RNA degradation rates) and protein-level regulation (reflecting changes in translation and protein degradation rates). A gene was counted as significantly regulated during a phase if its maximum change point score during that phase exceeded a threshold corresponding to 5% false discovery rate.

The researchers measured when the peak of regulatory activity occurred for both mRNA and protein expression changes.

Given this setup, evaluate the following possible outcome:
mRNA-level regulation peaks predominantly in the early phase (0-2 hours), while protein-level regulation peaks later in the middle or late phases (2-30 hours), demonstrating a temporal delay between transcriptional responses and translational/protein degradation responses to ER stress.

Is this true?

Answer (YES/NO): NO